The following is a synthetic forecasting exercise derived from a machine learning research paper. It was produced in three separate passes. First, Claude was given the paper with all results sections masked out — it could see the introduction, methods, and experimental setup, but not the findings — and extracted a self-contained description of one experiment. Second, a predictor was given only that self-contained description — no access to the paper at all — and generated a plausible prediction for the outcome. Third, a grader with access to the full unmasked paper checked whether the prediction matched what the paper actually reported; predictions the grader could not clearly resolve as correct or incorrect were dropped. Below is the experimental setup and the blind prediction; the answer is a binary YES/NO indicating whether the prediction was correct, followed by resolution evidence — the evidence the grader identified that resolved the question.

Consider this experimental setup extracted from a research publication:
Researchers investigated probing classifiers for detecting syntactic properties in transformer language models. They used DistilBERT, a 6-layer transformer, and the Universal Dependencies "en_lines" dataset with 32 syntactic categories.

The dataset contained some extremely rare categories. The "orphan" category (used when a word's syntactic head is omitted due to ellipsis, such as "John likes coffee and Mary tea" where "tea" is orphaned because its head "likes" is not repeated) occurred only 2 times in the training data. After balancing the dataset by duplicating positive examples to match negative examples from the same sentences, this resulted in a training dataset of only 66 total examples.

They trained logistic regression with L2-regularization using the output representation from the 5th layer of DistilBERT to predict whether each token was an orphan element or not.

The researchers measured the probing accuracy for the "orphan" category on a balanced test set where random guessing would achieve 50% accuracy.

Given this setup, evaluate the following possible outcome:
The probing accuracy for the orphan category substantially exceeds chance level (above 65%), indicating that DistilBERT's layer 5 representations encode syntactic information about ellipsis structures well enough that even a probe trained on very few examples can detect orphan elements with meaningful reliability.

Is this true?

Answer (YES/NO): NO